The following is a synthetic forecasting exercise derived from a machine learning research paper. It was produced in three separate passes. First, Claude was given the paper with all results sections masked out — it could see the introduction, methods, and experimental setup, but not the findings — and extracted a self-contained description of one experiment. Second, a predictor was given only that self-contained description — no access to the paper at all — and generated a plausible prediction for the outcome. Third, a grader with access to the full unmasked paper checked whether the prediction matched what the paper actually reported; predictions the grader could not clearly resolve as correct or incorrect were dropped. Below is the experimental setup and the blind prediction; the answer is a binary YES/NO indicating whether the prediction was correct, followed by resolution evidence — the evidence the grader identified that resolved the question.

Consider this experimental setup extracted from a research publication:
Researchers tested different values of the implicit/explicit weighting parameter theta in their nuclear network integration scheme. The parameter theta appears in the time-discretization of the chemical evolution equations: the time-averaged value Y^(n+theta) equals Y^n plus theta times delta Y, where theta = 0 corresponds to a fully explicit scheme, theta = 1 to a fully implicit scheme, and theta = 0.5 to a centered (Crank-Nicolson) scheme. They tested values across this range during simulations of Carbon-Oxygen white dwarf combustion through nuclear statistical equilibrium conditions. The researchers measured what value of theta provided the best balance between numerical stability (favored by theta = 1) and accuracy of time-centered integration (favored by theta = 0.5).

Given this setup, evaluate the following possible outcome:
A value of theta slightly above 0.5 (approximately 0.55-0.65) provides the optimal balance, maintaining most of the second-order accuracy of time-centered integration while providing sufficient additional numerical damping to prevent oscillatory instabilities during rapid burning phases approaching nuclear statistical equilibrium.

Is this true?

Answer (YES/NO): NO